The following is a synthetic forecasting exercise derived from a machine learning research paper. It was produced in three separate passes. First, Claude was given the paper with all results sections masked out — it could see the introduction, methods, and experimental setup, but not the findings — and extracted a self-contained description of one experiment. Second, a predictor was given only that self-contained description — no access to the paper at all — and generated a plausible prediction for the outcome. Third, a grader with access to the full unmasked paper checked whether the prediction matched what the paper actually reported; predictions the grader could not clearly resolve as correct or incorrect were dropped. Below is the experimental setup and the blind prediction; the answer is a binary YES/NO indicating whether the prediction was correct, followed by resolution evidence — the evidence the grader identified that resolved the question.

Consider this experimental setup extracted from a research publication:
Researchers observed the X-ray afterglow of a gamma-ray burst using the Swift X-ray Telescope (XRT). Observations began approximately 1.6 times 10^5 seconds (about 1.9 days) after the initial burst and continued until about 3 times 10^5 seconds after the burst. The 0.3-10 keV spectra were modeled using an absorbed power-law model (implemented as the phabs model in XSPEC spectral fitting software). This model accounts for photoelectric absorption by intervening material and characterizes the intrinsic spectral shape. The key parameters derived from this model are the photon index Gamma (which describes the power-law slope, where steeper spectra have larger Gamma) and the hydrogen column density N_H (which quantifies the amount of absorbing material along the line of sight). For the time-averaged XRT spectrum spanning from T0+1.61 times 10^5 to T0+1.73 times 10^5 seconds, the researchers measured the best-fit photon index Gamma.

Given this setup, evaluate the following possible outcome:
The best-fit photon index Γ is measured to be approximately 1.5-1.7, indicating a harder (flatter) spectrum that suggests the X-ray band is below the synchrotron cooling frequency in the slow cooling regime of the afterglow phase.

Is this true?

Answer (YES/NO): NO